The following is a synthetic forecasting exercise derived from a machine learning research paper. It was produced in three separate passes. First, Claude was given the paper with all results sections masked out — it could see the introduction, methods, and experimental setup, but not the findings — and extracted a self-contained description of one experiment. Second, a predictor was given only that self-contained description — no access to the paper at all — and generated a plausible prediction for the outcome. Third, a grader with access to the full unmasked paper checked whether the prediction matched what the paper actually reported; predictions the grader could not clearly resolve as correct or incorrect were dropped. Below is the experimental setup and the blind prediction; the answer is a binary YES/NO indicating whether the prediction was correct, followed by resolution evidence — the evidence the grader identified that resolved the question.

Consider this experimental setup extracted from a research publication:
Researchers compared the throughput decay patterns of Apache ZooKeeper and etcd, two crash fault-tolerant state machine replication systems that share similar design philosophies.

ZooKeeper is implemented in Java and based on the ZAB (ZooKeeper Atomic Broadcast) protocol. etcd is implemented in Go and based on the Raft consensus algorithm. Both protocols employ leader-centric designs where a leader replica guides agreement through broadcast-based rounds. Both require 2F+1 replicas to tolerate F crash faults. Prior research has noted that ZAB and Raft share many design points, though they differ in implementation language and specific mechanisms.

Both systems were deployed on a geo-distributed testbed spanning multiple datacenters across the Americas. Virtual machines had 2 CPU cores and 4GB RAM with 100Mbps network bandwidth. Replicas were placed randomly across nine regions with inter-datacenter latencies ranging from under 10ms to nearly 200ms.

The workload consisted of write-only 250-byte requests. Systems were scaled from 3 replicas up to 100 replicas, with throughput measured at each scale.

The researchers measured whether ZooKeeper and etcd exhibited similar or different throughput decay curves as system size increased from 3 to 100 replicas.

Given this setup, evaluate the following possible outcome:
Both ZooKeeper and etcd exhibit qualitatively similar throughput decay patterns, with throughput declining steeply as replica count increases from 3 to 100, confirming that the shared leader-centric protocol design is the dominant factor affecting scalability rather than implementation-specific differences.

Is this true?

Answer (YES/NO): NO